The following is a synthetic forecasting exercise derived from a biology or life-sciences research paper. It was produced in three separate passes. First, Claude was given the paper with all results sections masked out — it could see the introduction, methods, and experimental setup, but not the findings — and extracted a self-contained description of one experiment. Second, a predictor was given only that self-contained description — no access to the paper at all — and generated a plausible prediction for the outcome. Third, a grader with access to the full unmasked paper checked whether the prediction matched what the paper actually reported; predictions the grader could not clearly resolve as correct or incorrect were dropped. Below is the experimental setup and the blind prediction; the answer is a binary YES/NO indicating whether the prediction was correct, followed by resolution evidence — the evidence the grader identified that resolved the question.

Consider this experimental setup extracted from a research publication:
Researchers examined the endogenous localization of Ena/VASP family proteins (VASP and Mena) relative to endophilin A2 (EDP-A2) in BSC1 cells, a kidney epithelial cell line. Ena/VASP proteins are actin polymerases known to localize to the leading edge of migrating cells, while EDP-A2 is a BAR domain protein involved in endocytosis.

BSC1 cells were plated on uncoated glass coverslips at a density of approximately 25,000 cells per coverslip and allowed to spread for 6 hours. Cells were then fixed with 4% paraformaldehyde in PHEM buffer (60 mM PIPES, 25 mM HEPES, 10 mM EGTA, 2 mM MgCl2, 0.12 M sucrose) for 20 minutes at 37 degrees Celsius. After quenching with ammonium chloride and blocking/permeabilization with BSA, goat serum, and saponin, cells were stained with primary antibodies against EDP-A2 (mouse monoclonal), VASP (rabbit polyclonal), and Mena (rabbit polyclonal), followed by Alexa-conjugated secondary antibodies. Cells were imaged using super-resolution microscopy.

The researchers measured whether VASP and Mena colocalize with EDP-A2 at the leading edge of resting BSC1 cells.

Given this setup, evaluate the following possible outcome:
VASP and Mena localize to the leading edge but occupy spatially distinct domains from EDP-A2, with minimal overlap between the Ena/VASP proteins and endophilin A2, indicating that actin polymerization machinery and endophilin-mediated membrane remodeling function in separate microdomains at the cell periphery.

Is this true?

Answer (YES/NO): NO